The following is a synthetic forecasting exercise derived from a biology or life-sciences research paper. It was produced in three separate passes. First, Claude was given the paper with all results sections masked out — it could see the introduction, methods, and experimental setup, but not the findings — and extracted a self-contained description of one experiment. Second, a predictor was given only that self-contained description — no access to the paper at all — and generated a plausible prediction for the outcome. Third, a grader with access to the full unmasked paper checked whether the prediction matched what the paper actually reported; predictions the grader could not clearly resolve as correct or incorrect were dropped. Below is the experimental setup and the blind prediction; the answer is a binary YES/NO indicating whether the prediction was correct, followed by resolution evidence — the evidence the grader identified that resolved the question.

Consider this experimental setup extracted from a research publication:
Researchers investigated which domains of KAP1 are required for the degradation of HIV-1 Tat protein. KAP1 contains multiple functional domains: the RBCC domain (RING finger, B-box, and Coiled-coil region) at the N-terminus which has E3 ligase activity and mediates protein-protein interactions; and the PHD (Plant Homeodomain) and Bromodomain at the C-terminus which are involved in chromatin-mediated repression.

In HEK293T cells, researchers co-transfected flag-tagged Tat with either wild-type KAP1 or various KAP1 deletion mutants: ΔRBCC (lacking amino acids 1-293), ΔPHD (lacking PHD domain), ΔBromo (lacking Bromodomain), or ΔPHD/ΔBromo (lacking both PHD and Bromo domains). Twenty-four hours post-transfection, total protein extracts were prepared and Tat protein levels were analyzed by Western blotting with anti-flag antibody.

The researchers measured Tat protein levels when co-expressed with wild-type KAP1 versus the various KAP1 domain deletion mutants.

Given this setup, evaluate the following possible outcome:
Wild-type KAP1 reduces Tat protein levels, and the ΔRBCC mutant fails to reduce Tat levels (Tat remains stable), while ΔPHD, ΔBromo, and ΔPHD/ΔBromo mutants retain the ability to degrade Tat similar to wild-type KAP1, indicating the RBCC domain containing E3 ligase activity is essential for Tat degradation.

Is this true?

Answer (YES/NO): NO